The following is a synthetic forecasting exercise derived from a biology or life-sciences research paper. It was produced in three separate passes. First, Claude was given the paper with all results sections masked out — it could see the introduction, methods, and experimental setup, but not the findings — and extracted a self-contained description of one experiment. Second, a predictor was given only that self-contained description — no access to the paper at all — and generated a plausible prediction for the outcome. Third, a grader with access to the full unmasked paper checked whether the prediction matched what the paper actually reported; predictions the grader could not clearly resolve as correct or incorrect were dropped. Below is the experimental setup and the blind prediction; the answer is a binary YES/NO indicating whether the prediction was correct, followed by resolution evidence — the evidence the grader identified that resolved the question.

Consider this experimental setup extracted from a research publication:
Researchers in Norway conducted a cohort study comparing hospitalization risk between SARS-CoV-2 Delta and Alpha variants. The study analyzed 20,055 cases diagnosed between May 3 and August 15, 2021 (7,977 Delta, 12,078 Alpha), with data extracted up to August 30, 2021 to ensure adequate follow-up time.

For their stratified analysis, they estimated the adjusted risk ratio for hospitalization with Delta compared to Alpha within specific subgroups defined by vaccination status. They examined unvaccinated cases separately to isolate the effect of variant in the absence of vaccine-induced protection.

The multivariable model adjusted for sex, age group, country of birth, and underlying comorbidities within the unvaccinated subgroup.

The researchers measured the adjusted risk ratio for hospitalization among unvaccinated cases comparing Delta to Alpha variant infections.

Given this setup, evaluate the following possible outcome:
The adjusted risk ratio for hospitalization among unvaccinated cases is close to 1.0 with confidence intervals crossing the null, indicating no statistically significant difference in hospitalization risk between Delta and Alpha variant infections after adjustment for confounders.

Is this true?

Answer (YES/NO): YES